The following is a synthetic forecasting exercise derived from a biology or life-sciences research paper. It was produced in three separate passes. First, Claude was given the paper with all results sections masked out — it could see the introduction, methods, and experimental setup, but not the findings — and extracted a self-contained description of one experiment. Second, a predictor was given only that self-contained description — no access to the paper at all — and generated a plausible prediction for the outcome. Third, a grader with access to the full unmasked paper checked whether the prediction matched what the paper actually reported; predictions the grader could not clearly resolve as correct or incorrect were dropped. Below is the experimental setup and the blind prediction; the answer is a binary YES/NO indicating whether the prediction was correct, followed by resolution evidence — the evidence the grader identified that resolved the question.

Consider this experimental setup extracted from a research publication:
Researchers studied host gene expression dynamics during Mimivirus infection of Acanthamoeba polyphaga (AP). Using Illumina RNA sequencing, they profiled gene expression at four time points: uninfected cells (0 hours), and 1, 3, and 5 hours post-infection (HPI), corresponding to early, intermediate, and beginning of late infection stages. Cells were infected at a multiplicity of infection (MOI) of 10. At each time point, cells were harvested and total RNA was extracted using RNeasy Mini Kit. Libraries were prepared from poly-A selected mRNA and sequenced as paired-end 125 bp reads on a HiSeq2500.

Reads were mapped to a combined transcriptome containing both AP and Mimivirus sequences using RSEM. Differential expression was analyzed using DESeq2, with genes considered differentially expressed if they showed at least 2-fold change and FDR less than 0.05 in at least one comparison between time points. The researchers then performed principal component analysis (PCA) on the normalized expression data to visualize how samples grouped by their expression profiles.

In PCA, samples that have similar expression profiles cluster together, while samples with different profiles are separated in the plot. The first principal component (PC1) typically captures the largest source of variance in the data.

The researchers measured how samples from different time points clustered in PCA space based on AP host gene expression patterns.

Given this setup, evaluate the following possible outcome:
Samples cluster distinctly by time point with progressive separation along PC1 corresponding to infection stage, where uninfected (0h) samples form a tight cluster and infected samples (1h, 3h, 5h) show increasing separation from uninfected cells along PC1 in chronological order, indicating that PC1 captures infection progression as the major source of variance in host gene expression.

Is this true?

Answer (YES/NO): NO